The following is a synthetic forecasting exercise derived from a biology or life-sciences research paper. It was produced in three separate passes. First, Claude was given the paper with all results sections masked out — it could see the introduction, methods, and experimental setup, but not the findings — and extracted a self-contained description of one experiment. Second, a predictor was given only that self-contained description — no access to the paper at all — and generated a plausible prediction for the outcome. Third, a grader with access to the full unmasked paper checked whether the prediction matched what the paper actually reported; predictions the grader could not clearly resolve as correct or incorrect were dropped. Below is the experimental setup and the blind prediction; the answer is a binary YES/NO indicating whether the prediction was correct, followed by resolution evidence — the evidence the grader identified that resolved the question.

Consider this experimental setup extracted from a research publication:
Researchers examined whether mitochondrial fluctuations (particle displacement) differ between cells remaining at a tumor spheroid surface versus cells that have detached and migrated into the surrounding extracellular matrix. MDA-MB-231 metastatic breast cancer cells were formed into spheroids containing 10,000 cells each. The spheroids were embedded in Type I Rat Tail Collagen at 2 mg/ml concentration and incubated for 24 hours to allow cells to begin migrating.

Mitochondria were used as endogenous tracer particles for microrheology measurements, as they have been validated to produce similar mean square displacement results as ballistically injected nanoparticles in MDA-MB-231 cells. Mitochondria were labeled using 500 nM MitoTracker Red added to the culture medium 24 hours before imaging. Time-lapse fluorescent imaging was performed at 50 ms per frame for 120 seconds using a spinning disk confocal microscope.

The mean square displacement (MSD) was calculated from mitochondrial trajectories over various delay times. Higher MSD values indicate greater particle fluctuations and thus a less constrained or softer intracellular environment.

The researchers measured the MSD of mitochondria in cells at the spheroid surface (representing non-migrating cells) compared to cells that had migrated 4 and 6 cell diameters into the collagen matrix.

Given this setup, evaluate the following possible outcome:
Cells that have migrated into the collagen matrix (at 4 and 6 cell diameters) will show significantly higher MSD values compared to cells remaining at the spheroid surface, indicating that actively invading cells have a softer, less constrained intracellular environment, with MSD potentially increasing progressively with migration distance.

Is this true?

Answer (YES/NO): NO